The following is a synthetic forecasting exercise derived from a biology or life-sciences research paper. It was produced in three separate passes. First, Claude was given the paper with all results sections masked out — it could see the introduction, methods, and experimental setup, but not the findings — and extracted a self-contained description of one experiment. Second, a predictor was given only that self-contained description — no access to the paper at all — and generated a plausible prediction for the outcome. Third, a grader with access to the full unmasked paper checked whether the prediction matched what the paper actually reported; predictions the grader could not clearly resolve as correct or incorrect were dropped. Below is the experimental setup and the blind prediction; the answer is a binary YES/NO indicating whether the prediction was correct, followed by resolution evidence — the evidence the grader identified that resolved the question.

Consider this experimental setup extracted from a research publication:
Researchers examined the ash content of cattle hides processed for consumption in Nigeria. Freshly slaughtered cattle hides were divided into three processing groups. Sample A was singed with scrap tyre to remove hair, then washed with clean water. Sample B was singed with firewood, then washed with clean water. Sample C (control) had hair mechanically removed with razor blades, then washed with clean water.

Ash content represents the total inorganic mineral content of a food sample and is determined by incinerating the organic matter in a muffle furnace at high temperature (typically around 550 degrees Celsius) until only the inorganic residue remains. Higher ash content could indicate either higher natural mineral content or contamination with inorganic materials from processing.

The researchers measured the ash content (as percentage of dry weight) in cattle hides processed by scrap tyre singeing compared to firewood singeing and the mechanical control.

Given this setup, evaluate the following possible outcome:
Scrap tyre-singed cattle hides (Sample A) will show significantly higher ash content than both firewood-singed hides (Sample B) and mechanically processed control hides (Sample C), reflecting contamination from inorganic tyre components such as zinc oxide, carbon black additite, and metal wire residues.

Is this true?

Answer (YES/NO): NO